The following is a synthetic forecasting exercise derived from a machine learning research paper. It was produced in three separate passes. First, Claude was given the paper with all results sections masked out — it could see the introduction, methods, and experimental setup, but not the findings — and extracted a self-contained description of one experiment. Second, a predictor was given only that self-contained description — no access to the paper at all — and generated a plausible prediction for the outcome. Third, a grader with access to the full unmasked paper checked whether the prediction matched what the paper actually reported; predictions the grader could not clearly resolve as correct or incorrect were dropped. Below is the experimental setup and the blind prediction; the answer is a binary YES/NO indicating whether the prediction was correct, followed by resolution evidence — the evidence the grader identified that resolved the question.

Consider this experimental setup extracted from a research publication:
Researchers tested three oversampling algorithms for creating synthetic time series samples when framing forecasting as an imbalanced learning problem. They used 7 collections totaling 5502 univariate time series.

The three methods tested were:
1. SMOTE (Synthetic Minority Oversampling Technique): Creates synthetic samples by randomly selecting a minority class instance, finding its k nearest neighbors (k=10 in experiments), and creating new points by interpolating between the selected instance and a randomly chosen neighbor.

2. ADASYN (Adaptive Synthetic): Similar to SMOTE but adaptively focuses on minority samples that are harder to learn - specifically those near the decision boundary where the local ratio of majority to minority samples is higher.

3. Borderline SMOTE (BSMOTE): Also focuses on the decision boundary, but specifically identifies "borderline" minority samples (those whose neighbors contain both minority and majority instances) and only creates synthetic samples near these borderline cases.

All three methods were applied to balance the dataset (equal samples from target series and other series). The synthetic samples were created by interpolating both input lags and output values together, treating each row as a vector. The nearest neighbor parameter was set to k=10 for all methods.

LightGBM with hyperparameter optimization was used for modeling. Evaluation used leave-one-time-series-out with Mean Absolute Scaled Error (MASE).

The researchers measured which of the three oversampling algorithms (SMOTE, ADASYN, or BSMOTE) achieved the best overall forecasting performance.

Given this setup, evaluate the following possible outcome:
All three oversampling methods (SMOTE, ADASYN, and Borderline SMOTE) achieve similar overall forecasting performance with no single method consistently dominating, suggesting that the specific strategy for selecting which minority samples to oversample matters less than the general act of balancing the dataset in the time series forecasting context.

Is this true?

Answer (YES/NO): NO